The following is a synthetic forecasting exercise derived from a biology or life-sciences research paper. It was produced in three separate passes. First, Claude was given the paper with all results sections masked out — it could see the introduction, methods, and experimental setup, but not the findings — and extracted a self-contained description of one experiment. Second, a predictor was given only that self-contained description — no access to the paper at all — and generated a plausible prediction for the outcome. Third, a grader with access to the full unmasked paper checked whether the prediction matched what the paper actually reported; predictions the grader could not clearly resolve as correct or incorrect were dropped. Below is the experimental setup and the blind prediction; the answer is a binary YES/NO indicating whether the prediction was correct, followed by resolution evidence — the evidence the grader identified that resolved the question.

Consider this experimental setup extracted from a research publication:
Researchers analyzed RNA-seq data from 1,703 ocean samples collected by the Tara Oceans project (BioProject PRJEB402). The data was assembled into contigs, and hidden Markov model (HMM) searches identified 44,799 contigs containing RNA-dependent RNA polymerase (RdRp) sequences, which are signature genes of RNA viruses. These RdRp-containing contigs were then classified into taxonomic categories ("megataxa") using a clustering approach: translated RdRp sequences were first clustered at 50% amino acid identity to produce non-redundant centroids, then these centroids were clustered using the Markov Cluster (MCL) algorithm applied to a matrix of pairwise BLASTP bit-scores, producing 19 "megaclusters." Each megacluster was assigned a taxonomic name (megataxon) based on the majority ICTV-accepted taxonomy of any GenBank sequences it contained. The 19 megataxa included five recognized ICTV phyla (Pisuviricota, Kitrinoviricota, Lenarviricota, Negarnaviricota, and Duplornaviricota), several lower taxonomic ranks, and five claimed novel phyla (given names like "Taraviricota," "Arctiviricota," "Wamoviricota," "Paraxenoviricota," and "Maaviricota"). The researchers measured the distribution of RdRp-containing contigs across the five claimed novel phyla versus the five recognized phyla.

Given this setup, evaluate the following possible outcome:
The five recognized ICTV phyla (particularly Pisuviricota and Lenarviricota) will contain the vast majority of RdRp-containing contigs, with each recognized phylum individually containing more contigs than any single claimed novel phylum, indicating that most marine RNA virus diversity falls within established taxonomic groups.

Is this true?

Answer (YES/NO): YES